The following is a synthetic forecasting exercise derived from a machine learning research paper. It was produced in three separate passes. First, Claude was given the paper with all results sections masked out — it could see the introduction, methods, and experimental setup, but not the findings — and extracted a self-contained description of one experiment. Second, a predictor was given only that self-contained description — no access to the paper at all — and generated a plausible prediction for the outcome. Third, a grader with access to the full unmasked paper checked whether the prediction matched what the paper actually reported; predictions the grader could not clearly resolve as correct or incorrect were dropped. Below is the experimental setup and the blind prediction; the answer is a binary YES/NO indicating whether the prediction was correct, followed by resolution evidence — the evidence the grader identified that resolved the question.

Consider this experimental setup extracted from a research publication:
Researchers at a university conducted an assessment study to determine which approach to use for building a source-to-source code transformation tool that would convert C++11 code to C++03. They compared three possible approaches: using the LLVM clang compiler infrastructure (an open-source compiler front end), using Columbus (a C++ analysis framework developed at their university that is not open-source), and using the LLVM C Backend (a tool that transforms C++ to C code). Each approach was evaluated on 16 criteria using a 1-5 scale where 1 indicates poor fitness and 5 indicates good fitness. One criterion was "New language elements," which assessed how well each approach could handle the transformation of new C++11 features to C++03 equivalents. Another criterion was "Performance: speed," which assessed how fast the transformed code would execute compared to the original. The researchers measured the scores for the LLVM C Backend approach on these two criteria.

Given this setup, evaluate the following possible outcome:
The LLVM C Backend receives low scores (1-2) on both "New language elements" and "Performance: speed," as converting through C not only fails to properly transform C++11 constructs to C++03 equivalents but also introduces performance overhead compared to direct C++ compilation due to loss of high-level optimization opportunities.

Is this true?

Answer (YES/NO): NO